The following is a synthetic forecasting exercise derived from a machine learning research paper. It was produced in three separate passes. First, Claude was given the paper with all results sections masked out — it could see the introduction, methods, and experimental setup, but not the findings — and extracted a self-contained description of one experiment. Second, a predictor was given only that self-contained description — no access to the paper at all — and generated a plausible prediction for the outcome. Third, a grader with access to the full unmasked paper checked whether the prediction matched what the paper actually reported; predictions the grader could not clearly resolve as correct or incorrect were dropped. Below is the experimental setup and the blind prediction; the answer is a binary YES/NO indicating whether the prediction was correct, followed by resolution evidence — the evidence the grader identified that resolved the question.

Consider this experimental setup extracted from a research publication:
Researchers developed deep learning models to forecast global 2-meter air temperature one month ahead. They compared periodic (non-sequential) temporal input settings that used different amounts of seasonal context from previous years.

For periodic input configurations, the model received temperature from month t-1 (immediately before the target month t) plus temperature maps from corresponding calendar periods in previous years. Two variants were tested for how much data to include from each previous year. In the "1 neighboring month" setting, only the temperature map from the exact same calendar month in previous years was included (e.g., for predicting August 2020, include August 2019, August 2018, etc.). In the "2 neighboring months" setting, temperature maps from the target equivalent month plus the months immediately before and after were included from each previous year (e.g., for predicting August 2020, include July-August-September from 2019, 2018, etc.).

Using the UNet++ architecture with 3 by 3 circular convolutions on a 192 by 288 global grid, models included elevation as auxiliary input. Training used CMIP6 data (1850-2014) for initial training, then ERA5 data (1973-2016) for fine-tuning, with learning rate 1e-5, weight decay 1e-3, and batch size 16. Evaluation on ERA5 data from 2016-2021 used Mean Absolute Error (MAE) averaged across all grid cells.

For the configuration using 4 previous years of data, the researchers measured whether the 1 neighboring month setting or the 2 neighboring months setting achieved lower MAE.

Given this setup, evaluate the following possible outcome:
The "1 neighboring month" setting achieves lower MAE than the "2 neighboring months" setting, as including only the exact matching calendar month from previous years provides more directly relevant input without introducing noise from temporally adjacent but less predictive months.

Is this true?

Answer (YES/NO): NO